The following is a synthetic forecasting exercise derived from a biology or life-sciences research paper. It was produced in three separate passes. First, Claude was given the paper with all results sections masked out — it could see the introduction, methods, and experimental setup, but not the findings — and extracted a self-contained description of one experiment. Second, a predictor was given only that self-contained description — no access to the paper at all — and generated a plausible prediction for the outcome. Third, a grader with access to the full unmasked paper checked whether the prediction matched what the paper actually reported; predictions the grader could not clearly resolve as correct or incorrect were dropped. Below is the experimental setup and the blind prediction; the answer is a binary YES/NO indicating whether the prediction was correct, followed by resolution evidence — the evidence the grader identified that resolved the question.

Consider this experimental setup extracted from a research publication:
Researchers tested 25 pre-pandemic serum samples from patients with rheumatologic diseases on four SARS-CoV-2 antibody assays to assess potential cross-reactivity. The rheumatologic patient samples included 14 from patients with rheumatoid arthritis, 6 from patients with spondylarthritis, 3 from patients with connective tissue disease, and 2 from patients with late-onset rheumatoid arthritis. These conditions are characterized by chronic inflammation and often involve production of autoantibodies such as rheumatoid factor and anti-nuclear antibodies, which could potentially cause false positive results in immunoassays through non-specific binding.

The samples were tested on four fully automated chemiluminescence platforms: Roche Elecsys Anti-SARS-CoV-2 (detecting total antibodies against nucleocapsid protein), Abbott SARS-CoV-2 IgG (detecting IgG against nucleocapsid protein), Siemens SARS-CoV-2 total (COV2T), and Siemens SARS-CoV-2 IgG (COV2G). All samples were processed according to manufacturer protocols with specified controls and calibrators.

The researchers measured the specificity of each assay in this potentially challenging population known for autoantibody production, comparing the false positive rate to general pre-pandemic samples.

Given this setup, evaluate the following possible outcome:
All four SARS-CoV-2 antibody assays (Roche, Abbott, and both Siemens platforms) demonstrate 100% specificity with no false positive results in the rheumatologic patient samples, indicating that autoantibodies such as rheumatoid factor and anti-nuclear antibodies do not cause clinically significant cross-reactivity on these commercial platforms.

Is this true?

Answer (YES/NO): YES